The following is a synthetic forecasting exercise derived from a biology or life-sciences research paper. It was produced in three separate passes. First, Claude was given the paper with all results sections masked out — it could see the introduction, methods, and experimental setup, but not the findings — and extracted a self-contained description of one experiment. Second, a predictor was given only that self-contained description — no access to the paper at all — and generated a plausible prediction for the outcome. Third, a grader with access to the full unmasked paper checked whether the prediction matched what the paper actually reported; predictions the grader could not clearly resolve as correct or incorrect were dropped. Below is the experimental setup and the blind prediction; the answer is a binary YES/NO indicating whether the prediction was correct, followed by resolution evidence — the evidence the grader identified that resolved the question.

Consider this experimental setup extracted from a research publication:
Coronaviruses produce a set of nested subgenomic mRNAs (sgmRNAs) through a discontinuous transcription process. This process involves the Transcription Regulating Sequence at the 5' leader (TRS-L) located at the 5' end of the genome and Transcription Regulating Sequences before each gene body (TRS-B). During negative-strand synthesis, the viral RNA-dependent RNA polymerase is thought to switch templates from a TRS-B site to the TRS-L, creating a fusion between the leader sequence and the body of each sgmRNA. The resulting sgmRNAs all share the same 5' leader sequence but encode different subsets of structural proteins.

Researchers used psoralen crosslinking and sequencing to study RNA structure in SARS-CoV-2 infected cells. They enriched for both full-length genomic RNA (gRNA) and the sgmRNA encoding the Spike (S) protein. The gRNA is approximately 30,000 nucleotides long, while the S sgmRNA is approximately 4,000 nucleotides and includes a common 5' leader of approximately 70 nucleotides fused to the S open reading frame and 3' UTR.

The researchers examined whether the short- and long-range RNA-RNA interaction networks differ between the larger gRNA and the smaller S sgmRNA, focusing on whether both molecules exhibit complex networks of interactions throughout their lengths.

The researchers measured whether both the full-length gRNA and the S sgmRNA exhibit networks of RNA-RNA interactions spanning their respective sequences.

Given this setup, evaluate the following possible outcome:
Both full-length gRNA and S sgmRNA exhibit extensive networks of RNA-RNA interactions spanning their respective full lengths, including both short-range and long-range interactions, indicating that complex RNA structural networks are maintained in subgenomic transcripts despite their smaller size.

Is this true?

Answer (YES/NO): YES